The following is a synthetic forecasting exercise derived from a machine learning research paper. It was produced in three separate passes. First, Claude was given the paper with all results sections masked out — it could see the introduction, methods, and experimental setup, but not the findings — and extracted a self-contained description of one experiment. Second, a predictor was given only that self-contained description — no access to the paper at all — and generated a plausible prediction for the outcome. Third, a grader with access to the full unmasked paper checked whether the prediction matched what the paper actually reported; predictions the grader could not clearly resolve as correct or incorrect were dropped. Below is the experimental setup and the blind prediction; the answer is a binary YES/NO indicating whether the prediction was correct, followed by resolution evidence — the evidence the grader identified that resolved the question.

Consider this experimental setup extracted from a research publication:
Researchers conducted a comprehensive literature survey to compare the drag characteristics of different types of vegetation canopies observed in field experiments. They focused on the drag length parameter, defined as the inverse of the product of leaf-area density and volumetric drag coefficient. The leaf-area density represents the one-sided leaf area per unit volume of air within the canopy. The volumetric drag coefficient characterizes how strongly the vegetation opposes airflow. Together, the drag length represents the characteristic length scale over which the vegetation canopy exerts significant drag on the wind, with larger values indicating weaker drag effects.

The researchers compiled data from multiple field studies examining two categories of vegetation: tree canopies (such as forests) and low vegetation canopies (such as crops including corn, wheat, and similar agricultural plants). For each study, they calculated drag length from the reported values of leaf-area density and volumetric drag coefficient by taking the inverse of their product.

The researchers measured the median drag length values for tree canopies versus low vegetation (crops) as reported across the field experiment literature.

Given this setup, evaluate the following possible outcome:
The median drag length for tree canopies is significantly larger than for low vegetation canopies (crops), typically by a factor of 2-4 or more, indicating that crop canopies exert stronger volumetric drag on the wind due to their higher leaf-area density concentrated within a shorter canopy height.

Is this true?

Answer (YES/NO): YES